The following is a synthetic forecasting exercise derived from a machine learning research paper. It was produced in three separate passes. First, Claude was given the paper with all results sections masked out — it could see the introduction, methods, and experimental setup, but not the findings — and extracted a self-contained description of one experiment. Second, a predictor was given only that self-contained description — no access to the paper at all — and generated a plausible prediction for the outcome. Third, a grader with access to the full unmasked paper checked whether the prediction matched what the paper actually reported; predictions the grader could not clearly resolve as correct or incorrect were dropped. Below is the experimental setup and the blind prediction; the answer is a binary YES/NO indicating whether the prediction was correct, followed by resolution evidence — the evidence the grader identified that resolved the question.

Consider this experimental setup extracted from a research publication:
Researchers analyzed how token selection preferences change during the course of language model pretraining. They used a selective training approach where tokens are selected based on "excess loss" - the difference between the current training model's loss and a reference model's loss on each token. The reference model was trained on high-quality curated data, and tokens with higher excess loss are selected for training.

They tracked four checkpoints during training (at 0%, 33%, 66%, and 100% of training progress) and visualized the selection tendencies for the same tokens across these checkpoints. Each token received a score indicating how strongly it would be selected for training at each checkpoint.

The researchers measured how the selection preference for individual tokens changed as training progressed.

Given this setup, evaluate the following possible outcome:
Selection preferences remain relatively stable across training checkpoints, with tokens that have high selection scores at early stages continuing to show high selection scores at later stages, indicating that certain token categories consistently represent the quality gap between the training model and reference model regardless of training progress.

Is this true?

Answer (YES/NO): NO